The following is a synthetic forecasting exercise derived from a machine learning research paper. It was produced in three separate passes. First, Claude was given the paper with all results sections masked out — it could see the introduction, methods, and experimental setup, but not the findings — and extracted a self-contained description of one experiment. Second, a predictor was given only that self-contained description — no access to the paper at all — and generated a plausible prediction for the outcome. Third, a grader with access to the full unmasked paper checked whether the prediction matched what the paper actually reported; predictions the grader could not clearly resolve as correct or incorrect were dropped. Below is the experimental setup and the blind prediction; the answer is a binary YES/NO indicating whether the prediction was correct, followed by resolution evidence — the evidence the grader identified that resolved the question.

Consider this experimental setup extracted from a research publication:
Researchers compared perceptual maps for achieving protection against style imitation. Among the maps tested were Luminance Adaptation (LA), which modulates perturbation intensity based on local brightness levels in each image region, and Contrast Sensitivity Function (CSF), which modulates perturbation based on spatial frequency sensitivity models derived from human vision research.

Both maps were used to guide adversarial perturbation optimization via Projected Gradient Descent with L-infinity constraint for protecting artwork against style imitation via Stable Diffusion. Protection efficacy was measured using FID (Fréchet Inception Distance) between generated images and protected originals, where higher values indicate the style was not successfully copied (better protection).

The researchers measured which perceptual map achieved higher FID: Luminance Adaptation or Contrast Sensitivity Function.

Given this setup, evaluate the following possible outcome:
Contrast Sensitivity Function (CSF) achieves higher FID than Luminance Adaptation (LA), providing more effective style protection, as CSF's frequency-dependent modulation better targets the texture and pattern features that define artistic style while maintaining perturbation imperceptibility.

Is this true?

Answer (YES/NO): NO